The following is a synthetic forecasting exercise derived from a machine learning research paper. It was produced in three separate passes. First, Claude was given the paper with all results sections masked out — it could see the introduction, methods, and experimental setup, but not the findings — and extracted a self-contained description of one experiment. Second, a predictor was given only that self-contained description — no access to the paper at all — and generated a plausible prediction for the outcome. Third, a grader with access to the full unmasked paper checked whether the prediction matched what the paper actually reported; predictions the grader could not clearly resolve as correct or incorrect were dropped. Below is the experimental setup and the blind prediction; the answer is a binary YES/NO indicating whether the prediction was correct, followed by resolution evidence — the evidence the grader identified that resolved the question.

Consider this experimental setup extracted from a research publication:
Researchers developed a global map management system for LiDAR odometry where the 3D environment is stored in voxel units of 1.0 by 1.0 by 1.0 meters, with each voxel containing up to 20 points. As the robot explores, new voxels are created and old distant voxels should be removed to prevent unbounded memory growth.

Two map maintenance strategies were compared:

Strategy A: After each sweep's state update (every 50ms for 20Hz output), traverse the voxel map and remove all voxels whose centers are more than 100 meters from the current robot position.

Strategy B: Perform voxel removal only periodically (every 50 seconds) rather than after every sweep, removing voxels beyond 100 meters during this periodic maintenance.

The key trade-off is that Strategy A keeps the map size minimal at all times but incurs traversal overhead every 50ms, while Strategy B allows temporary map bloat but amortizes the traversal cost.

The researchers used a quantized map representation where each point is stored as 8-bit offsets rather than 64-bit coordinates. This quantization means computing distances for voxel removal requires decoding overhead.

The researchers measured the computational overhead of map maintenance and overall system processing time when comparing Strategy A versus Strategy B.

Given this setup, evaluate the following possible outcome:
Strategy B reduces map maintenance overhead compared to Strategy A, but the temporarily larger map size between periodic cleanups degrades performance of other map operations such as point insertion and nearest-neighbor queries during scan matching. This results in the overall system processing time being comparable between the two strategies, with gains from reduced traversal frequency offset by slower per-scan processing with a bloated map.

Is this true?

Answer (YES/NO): NO